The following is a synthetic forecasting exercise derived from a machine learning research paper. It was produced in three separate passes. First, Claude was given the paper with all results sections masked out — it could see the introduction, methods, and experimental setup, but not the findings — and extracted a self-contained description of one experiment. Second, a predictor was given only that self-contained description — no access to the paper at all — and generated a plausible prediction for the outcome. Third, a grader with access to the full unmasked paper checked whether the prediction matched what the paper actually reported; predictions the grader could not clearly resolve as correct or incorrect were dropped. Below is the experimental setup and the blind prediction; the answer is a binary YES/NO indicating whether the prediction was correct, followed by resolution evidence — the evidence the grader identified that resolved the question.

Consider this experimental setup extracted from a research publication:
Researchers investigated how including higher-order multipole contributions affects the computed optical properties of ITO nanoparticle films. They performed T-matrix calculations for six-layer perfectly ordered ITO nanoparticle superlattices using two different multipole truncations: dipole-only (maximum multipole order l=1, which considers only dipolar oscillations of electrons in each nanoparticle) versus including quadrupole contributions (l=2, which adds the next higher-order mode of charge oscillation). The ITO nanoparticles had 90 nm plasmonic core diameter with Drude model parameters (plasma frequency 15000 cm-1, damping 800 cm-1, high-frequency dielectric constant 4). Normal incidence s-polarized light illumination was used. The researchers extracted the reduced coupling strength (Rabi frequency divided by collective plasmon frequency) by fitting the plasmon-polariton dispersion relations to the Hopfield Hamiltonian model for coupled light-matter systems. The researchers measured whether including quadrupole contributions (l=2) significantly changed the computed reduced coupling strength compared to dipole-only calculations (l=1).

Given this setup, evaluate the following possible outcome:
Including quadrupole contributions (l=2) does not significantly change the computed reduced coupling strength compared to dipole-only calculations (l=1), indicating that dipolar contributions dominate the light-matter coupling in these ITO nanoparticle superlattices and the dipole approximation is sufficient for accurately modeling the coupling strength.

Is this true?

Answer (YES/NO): YES